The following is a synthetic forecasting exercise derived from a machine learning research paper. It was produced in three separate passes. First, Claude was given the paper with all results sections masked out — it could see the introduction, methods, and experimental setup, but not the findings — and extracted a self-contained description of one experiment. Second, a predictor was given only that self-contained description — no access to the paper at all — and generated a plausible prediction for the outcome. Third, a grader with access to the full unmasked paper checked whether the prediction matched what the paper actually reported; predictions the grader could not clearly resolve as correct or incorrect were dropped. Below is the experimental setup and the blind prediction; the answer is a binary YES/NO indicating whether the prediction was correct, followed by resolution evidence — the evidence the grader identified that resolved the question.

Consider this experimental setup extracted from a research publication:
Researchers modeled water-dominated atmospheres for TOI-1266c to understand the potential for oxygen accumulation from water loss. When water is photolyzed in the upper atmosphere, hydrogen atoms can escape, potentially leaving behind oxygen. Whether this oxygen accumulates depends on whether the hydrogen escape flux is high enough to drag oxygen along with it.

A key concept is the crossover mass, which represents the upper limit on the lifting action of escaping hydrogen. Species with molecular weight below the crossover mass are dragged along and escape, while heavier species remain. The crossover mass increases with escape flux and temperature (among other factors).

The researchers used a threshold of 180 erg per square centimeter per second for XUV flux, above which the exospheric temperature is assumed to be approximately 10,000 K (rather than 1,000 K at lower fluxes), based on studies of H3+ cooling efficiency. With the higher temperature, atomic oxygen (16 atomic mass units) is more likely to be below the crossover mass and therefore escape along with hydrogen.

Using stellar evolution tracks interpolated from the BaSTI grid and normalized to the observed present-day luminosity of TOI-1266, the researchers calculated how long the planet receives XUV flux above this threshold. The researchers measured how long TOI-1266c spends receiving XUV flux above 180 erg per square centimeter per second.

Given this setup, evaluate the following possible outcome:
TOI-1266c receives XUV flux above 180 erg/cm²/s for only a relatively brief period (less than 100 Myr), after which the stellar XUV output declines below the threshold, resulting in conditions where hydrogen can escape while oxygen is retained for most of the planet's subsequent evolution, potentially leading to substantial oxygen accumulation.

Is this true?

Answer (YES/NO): NO